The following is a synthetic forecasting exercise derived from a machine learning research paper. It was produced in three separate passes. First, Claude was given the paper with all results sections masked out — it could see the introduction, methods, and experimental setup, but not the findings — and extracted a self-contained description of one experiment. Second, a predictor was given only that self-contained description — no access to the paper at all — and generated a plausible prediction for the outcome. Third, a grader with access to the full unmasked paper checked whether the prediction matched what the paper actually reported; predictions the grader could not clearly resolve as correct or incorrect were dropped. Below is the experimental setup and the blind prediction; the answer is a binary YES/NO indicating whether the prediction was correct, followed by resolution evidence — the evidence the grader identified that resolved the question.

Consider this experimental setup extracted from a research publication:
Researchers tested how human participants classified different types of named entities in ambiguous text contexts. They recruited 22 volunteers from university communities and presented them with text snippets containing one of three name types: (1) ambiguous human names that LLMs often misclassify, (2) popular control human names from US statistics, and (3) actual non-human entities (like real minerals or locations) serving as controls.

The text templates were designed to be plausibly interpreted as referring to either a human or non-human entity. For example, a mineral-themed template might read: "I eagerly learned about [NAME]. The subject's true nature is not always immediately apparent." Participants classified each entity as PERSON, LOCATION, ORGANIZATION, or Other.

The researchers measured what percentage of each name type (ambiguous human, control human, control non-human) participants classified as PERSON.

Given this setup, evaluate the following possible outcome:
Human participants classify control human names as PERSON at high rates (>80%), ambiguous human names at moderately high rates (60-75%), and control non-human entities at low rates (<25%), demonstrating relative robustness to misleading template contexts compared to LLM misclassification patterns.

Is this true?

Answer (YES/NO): NO